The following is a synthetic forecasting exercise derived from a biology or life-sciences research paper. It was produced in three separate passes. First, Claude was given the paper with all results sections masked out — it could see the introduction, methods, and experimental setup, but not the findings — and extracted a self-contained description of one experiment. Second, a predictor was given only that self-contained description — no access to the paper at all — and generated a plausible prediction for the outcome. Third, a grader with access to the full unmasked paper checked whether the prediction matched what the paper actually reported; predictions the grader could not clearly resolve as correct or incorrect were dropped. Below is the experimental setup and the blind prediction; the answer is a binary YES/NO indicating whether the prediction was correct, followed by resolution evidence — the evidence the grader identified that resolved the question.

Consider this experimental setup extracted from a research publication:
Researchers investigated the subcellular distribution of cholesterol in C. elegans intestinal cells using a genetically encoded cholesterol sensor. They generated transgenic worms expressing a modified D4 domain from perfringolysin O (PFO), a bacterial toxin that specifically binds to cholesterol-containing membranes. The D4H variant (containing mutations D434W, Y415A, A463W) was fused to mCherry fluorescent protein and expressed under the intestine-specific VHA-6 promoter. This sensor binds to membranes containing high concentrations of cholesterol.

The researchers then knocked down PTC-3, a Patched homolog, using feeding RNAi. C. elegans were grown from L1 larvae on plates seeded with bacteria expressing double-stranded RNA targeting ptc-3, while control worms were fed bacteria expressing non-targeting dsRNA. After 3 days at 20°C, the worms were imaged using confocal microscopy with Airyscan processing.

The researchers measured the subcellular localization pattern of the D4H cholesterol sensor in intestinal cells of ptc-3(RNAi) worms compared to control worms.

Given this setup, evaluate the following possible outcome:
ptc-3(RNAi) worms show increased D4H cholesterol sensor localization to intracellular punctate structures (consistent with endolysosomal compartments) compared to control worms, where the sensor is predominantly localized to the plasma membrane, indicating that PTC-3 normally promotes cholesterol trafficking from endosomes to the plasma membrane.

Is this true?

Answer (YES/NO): NO